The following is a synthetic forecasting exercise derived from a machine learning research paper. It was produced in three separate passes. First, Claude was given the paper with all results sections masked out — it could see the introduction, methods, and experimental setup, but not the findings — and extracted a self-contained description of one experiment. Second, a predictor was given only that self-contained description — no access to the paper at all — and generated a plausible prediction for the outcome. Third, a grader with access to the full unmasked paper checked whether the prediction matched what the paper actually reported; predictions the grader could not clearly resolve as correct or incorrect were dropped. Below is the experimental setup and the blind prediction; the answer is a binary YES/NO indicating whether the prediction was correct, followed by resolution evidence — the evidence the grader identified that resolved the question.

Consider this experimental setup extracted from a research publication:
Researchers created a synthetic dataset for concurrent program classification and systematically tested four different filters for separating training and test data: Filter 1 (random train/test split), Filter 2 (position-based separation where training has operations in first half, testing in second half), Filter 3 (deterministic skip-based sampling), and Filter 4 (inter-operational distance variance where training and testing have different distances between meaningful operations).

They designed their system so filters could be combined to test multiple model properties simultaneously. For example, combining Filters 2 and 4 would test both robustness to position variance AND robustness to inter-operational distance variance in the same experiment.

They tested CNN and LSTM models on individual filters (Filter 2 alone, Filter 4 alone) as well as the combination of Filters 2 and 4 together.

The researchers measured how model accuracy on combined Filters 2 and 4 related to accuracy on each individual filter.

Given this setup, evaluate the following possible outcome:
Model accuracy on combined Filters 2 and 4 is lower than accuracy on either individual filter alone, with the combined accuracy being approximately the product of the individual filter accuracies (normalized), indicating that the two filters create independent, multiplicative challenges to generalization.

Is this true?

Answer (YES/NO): NO